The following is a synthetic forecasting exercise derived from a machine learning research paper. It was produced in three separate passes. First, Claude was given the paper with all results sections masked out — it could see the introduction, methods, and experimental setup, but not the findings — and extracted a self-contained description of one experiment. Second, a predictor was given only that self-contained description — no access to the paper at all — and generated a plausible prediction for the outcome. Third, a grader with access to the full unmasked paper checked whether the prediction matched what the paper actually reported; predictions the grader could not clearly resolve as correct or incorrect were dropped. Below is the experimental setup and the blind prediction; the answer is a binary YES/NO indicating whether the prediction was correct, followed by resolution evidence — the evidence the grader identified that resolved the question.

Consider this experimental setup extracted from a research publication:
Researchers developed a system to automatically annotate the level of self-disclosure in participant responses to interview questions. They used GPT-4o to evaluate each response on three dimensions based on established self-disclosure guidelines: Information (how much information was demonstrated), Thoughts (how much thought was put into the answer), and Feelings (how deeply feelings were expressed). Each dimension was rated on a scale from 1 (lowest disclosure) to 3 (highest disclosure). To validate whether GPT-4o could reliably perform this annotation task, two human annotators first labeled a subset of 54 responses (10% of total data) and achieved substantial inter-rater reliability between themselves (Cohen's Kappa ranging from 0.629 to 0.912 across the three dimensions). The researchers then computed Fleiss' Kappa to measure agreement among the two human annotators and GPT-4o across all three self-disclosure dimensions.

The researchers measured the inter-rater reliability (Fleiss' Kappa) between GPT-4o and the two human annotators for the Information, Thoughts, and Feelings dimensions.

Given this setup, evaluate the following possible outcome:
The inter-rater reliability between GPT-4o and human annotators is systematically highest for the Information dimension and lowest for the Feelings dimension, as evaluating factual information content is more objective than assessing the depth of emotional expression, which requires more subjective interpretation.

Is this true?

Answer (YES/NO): NO